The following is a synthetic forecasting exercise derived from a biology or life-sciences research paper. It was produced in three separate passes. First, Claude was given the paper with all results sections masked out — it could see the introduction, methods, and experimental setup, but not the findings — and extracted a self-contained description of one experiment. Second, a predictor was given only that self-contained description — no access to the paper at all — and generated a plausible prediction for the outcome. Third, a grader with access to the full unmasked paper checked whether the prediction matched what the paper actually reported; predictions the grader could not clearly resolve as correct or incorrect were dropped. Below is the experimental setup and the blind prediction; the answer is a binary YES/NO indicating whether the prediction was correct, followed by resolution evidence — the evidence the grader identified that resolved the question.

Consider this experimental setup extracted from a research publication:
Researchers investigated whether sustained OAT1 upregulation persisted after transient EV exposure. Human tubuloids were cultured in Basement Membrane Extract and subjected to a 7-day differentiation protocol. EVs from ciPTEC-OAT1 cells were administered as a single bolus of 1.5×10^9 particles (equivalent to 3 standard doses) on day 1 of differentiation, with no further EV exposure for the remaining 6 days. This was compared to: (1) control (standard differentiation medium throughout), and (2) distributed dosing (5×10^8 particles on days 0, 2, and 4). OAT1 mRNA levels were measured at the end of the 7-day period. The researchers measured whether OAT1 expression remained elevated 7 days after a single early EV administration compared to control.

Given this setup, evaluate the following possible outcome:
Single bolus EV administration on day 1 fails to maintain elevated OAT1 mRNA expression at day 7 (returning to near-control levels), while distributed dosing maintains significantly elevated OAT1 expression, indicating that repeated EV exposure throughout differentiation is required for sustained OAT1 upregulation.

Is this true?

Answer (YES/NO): NO